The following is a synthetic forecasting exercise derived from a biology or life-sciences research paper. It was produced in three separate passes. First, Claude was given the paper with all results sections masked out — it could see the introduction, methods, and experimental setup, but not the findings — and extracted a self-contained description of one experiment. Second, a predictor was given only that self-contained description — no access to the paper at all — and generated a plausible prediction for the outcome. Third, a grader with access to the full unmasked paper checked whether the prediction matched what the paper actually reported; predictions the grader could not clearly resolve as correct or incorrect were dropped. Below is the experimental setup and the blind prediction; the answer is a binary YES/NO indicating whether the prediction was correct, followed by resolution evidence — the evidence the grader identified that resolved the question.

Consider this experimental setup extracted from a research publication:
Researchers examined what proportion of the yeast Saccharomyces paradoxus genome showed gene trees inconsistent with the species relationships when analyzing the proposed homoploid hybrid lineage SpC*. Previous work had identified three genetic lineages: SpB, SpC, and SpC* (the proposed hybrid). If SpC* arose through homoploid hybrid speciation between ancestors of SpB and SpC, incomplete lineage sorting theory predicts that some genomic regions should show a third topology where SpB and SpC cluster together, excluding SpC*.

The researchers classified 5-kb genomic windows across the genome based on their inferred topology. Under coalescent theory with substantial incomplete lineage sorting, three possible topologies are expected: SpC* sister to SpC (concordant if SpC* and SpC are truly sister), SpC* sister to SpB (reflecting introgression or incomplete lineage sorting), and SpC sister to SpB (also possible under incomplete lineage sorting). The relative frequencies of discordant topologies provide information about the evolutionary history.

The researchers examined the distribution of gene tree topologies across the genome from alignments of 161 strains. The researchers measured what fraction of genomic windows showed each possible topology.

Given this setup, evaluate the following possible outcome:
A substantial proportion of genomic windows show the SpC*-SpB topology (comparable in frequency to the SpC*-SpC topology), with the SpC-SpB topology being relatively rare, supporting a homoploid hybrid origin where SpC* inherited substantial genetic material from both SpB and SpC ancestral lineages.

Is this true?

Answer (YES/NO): NO